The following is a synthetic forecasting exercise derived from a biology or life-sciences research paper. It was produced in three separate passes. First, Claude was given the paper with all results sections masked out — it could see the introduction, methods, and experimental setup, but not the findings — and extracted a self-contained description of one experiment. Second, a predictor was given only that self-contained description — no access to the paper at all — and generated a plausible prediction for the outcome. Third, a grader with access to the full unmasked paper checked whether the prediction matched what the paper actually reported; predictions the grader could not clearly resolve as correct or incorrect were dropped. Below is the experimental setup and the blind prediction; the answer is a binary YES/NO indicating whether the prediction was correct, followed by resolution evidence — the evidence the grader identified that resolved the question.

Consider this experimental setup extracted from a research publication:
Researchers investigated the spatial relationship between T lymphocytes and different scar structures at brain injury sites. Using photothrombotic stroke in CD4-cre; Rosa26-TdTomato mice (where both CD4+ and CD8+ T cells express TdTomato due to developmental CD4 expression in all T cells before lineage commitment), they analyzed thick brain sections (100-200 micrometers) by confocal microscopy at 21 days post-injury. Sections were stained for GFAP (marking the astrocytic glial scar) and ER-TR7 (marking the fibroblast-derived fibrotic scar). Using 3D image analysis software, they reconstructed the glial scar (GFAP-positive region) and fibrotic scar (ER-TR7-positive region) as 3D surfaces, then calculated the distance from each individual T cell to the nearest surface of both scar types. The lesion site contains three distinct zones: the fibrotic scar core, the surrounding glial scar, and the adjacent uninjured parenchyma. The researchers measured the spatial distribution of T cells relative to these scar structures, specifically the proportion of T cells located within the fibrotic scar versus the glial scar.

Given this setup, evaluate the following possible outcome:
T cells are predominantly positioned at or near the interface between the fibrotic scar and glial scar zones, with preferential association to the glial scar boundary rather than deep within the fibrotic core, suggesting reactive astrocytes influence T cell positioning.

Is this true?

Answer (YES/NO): NO